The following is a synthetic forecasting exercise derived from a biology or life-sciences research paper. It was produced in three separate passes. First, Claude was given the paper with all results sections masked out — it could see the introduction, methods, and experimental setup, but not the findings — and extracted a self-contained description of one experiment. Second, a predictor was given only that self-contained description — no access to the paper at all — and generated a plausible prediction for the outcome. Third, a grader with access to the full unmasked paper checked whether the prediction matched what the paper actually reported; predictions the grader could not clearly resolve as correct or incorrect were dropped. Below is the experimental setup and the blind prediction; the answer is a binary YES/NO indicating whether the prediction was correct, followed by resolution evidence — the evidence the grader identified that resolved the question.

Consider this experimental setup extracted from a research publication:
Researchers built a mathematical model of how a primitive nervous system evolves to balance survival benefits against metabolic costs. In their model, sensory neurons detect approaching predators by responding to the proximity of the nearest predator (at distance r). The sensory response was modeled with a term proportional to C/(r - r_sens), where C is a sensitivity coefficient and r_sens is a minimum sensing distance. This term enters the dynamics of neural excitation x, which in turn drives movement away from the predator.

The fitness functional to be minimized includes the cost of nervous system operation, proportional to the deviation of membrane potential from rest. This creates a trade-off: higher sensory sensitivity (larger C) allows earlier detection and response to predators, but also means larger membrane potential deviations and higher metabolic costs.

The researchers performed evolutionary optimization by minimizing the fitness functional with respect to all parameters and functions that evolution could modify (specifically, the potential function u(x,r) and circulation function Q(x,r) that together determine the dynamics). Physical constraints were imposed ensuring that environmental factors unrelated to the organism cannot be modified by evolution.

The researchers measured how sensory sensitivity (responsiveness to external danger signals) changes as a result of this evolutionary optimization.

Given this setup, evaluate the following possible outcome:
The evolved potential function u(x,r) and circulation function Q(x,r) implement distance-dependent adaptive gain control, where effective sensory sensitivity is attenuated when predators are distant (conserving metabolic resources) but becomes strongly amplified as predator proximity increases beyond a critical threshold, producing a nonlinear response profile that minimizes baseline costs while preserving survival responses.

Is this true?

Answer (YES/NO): NO